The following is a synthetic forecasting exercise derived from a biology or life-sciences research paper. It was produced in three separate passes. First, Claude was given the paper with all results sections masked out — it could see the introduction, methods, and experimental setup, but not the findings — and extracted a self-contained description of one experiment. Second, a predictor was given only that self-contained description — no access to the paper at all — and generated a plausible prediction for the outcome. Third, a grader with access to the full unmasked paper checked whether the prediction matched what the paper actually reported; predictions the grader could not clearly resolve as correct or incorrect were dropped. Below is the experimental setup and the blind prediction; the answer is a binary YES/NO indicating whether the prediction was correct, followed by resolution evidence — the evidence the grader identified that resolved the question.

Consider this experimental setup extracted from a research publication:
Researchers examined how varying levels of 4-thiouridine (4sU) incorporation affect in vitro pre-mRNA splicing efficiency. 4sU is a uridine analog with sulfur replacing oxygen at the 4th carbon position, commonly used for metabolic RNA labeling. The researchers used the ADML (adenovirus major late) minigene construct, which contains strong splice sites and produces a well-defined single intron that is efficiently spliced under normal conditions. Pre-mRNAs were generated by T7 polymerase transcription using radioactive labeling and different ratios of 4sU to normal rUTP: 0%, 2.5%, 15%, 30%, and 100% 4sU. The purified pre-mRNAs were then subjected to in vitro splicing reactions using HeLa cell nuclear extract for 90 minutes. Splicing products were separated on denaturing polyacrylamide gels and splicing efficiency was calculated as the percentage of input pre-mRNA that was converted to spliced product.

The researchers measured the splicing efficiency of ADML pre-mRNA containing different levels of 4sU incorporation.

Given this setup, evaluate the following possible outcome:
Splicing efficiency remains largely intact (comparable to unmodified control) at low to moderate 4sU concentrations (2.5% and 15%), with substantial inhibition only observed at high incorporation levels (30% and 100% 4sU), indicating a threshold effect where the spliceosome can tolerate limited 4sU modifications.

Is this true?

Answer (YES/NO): NO